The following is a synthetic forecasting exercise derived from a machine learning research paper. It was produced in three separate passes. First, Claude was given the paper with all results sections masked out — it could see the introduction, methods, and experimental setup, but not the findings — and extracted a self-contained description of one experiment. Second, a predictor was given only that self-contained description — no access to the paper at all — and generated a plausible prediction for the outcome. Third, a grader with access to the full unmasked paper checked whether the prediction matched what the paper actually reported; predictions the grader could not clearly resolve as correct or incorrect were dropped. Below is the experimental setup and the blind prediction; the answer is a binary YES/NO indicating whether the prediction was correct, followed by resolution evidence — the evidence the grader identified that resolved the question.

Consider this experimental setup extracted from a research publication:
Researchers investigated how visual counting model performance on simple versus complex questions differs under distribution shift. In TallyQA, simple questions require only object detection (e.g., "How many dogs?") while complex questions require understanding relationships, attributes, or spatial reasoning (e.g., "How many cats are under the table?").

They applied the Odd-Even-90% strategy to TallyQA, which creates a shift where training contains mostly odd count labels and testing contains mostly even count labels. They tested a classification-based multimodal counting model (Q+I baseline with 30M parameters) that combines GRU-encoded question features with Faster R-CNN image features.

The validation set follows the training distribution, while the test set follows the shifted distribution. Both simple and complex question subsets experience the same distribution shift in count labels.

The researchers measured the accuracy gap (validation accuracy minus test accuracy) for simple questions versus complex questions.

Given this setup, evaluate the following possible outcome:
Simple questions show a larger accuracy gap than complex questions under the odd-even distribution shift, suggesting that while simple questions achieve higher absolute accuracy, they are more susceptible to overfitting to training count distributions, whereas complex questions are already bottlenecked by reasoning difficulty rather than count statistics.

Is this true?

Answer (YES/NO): YES